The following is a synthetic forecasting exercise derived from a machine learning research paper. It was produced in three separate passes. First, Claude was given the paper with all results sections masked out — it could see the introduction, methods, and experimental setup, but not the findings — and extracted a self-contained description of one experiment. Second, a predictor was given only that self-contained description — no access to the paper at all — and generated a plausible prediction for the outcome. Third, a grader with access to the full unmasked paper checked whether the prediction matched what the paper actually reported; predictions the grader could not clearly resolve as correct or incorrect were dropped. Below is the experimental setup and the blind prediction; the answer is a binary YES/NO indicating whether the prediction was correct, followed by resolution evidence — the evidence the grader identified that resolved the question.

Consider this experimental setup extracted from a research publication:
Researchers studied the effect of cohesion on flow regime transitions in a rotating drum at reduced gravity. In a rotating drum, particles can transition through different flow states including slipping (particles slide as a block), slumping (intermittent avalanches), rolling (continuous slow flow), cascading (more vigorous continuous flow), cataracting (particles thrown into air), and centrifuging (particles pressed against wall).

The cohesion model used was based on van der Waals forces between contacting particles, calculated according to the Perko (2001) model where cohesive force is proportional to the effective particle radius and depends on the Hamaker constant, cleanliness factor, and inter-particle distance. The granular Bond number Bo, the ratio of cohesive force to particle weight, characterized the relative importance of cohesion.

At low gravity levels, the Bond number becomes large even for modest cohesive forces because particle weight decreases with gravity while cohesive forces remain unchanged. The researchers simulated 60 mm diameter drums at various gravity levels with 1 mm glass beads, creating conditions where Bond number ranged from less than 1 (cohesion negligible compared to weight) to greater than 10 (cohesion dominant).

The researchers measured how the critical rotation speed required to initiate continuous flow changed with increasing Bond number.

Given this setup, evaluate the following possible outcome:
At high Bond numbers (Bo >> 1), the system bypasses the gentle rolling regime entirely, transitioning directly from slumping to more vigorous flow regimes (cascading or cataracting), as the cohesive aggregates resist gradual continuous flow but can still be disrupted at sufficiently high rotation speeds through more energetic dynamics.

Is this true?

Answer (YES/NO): NO